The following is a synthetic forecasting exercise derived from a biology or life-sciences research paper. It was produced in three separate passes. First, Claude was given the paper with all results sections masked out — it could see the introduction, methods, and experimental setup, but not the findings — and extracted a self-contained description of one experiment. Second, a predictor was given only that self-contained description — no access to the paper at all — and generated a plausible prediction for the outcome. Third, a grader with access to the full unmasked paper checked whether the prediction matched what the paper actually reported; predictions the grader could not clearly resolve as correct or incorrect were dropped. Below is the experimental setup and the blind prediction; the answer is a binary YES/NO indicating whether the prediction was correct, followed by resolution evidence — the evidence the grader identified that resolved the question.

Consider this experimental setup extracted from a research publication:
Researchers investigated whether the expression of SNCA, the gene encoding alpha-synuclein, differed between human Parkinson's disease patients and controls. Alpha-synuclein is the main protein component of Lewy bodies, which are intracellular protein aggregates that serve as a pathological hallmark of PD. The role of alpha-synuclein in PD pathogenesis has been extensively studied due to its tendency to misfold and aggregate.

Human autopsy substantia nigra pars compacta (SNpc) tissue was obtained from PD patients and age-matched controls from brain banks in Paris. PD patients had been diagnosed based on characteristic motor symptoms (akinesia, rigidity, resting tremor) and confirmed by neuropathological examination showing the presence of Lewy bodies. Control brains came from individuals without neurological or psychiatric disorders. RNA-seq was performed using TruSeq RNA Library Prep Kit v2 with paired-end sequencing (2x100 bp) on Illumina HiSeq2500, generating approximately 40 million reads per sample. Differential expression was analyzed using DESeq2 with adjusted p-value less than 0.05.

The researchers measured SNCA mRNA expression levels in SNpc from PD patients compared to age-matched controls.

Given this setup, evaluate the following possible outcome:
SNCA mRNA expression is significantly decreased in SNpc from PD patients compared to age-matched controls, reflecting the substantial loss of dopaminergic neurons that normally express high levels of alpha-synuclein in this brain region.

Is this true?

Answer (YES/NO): YES